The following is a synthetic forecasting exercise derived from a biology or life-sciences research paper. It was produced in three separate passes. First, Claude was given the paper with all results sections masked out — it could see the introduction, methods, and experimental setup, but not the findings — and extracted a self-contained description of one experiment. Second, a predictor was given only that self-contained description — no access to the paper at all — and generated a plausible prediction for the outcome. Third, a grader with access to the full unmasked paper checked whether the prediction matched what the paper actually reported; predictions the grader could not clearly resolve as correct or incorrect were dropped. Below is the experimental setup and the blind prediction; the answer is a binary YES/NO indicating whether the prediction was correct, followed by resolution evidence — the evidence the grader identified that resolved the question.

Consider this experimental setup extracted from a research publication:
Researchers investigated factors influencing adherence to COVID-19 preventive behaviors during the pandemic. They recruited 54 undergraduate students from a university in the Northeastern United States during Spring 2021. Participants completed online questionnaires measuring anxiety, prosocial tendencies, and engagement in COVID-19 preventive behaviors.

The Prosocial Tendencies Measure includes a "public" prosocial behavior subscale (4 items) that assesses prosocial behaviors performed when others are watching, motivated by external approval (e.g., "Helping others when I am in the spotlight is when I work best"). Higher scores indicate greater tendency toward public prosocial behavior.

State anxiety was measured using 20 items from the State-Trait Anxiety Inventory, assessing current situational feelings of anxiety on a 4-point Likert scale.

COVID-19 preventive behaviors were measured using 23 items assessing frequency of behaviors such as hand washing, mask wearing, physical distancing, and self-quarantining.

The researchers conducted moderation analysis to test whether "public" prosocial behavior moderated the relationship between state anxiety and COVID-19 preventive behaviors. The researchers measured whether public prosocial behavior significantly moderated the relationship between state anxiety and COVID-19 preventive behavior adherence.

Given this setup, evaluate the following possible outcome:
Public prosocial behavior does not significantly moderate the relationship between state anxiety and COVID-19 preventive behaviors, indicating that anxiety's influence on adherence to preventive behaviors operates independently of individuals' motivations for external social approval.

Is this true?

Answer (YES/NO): NO